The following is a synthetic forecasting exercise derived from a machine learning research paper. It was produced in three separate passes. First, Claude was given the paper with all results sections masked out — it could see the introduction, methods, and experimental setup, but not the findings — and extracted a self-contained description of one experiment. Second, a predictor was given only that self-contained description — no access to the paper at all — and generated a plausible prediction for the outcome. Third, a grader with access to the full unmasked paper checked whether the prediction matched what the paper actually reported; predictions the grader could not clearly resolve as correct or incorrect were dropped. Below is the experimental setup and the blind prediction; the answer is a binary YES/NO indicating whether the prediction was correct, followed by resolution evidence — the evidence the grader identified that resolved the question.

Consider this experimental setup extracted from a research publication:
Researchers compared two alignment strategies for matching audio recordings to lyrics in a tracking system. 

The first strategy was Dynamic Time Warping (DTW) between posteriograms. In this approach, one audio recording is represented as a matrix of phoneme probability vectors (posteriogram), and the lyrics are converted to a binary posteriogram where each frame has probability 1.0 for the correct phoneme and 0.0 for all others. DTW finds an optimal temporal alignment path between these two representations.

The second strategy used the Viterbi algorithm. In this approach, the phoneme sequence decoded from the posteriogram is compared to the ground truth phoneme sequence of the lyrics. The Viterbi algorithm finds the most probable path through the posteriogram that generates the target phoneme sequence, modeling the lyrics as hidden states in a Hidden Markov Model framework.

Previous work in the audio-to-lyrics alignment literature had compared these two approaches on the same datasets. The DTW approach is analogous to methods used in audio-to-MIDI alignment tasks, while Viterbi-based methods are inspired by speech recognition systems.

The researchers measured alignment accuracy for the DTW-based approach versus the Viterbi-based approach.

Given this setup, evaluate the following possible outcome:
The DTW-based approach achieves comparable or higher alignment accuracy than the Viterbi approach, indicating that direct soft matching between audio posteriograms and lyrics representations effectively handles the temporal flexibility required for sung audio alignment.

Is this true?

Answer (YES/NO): NO